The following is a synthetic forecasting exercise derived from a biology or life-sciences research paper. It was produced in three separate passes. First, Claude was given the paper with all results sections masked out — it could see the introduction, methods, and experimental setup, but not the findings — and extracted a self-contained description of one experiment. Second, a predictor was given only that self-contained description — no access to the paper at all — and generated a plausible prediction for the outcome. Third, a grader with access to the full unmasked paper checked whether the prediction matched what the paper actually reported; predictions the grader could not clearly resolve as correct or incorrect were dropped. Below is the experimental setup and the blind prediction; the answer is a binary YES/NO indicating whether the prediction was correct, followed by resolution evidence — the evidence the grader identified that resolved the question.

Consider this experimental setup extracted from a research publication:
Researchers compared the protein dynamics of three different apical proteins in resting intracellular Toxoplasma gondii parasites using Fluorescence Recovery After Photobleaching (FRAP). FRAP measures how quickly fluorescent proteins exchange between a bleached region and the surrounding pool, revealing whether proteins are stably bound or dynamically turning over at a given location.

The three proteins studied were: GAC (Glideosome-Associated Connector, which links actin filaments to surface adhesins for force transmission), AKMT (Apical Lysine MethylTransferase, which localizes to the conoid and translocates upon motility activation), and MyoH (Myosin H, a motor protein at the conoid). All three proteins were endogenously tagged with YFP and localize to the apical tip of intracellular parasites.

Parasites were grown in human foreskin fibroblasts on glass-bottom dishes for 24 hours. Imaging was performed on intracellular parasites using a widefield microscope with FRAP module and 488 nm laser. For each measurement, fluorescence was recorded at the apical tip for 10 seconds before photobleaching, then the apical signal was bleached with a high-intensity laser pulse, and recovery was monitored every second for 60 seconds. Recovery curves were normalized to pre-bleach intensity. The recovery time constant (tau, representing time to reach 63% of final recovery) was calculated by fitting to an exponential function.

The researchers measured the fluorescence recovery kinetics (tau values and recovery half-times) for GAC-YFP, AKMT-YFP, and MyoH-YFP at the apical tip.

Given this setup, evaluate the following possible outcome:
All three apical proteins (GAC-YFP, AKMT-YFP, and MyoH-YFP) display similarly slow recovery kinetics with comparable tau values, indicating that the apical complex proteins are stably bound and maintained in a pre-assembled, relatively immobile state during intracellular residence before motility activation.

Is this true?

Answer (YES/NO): NO